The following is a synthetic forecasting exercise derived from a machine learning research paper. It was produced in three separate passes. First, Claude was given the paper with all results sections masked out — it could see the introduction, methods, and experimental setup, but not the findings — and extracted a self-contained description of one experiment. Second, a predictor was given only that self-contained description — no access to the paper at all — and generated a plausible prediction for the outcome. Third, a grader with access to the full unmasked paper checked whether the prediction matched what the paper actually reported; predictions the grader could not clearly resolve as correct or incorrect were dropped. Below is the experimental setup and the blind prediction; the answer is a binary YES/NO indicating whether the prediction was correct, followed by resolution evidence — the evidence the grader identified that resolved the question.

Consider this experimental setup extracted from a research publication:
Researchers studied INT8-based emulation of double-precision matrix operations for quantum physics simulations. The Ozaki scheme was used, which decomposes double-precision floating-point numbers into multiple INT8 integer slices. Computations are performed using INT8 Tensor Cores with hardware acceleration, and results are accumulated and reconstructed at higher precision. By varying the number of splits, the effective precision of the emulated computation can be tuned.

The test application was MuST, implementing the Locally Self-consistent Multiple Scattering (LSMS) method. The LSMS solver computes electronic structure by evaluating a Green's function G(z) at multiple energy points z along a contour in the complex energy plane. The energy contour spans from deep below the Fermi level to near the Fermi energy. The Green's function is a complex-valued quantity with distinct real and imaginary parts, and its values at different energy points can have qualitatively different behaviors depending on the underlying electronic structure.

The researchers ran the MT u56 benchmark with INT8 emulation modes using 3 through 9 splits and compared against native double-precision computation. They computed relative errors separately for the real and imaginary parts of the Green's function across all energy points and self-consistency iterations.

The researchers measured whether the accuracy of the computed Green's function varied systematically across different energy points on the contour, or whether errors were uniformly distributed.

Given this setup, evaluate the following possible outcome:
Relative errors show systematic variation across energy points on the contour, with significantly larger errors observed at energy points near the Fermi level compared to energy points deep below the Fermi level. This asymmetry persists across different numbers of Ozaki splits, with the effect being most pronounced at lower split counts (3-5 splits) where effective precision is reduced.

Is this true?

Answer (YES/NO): YES